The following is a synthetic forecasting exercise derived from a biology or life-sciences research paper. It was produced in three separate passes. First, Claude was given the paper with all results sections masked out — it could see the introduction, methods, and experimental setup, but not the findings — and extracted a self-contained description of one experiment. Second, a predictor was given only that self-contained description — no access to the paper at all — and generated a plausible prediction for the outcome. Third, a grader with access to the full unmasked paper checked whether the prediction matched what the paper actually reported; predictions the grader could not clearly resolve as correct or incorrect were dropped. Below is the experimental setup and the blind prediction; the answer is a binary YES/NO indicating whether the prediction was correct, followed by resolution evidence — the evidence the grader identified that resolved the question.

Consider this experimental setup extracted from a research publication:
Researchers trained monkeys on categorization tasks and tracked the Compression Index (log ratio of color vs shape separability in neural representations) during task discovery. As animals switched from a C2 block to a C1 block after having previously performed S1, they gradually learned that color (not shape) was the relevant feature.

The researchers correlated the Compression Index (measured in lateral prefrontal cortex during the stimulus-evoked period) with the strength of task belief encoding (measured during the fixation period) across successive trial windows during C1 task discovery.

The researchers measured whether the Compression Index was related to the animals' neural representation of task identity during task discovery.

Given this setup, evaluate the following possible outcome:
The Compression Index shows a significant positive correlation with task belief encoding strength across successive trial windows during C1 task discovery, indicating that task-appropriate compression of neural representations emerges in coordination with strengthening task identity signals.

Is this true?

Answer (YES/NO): YES